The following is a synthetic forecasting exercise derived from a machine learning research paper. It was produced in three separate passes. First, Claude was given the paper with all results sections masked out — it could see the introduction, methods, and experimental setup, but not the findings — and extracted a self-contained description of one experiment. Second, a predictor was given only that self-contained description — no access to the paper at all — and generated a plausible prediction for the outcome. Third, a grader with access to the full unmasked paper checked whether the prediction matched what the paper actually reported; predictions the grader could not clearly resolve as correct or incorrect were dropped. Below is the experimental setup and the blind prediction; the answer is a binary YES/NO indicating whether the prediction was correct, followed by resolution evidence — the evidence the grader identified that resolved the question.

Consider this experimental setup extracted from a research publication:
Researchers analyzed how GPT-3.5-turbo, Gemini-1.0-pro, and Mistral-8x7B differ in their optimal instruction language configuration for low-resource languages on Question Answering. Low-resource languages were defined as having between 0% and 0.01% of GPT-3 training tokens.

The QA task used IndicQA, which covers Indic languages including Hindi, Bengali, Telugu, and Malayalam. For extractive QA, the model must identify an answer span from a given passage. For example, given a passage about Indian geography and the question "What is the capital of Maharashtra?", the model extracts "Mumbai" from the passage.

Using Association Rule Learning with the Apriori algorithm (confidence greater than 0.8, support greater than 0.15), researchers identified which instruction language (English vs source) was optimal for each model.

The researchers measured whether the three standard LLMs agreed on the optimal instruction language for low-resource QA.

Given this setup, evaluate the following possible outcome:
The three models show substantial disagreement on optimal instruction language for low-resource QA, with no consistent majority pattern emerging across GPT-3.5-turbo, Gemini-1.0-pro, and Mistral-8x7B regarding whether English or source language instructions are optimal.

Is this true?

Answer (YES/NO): NO